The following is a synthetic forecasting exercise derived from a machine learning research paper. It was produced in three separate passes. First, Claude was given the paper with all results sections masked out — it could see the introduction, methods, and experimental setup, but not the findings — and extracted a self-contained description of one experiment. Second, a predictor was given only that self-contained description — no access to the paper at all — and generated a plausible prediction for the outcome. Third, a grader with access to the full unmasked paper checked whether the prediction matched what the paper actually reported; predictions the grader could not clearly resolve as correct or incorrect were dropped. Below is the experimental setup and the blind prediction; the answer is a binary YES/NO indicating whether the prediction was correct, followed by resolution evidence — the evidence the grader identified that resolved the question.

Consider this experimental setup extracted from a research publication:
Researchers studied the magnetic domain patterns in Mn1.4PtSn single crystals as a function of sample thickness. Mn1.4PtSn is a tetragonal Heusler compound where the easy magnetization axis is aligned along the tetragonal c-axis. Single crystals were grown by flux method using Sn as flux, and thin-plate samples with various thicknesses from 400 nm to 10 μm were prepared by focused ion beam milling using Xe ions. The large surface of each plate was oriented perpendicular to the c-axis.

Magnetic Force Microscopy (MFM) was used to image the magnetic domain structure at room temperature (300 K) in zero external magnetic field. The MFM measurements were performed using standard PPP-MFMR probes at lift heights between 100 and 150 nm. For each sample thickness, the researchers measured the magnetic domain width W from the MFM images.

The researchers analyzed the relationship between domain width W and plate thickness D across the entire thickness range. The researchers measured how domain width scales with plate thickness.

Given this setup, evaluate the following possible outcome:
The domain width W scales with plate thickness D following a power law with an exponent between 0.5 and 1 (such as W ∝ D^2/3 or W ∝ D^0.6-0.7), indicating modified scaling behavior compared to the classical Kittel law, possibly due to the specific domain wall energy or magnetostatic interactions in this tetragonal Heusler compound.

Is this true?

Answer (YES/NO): YES